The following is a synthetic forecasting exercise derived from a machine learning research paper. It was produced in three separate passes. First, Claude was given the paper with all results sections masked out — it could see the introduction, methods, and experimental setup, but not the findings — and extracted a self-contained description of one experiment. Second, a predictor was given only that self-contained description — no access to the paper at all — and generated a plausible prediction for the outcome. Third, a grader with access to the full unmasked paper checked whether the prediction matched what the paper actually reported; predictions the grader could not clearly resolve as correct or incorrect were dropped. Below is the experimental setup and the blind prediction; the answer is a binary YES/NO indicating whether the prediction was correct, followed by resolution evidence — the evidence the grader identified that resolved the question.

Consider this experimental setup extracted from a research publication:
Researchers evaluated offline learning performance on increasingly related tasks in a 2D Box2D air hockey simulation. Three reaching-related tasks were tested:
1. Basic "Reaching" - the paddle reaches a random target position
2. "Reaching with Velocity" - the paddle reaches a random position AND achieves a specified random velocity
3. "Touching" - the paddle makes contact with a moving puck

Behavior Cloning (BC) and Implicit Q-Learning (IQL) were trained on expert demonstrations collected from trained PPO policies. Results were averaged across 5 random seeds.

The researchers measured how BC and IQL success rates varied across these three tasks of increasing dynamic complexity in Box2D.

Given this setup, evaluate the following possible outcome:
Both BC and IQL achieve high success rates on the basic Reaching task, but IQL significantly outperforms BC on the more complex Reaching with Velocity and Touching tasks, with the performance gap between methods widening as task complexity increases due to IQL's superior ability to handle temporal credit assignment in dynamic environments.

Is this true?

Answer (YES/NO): NO